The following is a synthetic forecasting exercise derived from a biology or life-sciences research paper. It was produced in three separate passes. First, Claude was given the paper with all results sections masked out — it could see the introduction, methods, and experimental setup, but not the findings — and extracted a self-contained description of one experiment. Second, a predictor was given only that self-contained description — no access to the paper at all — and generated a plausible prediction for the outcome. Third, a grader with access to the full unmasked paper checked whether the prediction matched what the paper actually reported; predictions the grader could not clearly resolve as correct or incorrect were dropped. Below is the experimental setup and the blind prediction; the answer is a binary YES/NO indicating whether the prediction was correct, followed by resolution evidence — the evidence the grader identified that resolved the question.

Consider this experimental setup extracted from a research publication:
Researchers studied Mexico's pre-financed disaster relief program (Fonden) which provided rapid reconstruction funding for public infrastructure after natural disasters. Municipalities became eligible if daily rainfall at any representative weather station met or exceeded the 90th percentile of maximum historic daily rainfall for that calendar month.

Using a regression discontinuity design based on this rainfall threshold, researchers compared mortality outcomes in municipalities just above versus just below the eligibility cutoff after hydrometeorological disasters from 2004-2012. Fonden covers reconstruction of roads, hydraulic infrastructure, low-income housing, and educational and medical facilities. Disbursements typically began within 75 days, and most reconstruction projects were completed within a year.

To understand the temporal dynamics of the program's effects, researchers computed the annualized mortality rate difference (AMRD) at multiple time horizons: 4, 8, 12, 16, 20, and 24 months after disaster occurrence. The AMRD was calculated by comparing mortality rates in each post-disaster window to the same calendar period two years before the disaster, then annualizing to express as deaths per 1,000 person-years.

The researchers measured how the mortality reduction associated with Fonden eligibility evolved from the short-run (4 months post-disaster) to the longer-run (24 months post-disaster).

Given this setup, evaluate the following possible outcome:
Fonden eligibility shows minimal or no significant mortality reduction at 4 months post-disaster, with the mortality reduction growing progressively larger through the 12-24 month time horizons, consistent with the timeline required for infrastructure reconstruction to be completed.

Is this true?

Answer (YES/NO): NO